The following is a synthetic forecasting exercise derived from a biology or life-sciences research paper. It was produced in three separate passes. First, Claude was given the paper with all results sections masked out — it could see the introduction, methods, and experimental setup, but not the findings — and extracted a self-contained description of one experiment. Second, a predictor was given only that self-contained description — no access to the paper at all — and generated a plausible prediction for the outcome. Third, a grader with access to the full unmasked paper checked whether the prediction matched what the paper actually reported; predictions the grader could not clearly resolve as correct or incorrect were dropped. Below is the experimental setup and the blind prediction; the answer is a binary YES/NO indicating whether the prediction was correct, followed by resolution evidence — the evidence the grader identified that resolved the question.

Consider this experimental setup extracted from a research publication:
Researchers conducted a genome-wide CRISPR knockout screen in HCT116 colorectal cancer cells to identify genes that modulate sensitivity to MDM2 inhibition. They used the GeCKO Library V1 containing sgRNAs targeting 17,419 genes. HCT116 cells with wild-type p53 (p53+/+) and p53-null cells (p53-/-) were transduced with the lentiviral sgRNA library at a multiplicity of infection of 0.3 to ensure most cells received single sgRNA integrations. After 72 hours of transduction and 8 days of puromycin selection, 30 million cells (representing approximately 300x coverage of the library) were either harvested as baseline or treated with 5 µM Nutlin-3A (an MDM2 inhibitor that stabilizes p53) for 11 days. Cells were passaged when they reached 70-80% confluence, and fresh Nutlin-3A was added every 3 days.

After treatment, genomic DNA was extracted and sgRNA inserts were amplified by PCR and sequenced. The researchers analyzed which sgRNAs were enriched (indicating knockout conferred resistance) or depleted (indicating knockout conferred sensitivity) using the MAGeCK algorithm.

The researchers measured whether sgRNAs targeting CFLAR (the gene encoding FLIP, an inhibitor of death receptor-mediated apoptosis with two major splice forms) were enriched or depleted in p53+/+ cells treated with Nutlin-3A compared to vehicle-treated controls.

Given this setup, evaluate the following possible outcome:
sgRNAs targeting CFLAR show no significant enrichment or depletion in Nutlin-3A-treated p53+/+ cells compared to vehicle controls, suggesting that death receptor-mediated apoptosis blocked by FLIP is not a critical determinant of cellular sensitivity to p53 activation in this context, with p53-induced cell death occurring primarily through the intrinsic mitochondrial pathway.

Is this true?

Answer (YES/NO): NO